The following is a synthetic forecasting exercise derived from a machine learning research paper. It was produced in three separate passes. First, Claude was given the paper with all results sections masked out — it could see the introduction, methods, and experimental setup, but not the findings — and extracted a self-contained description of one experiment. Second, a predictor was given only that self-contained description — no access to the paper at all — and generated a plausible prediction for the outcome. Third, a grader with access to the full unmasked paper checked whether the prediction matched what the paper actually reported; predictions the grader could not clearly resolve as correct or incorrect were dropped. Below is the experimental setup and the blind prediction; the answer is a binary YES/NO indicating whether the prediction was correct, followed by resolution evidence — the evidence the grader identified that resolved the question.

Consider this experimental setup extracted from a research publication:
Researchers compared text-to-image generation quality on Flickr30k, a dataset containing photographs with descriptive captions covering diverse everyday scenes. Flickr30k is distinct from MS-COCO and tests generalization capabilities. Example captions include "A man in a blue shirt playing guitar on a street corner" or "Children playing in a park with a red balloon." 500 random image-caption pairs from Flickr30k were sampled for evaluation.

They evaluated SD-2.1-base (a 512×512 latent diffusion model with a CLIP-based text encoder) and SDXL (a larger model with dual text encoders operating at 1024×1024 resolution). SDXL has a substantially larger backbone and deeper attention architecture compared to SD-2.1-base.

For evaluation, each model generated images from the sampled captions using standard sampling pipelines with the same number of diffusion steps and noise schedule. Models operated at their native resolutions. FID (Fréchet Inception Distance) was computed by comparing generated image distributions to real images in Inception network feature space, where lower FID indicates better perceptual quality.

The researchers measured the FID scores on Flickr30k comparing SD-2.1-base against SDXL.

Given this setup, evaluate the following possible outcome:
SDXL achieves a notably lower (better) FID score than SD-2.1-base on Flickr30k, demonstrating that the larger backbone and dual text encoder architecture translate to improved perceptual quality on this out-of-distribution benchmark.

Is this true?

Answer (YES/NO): NO